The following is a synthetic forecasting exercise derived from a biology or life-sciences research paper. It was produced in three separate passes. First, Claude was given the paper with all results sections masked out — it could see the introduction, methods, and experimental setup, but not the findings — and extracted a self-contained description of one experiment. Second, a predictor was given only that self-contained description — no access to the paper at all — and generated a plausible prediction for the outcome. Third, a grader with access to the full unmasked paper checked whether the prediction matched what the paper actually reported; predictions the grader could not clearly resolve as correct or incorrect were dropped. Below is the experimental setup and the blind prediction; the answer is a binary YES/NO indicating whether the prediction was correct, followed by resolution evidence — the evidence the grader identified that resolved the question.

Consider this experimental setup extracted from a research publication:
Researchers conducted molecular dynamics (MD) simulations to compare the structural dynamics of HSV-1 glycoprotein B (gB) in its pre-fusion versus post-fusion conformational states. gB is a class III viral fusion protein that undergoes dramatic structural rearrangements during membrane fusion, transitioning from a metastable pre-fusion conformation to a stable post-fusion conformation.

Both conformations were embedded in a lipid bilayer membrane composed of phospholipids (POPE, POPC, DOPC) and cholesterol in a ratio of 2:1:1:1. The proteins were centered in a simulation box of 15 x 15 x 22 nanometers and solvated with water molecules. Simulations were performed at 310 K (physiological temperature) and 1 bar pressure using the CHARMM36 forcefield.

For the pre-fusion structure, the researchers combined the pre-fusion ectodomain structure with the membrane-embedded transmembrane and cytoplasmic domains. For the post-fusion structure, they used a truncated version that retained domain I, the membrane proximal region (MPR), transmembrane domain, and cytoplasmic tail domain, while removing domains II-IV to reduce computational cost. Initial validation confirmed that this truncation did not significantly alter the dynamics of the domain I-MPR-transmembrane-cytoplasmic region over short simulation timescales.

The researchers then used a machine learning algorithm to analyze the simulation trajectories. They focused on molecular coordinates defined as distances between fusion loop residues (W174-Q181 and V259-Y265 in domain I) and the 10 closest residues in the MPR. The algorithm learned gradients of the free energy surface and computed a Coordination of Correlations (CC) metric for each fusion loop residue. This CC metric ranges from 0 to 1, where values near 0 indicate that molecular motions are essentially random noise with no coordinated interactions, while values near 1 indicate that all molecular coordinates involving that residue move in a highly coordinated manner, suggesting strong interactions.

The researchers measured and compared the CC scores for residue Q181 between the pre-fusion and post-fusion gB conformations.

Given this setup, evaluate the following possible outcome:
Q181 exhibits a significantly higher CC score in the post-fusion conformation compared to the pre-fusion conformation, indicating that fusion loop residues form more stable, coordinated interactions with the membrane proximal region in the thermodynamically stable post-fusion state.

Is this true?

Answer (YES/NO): NO